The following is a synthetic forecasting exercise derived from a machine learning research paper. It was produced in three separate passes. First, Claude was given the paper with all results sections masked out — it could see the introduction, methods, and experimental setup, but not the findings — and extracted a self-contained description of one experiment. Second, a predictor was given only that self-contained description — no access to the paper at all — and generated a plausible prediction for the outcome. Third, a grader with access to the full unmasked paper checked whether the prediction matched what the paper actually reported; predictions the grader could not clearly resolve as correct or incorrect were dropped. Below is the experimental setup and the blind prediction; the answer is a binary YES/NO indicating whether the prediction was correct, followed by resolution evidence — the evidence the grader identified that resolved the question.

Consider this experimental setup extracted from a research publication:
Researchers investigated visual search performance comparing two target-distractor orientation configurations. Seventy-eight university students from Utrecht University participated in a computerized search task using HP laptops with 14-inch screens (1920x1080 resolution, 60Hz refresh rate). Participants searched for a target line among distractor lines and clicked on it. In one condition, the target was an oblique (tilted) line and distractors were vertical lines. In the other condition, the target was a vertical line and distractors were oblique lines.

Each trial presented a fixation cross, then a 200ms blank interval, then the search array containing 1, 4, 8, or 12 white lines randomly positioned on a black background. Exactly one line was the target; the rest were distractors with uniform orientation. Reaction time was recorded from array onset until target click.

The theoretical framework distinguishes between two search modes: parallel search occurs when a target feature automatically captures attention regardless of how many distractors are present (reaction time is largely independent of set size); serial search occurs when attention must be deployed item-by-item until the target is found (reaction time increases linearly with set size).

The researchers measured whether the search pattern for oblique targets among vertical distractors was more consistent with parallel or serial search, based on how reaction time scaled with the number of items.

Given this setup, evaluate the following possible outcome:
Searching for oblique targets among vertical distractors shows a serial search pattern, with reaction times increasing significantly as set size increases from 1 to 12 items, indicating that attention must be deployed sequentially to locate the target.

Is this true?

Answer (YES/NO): NO